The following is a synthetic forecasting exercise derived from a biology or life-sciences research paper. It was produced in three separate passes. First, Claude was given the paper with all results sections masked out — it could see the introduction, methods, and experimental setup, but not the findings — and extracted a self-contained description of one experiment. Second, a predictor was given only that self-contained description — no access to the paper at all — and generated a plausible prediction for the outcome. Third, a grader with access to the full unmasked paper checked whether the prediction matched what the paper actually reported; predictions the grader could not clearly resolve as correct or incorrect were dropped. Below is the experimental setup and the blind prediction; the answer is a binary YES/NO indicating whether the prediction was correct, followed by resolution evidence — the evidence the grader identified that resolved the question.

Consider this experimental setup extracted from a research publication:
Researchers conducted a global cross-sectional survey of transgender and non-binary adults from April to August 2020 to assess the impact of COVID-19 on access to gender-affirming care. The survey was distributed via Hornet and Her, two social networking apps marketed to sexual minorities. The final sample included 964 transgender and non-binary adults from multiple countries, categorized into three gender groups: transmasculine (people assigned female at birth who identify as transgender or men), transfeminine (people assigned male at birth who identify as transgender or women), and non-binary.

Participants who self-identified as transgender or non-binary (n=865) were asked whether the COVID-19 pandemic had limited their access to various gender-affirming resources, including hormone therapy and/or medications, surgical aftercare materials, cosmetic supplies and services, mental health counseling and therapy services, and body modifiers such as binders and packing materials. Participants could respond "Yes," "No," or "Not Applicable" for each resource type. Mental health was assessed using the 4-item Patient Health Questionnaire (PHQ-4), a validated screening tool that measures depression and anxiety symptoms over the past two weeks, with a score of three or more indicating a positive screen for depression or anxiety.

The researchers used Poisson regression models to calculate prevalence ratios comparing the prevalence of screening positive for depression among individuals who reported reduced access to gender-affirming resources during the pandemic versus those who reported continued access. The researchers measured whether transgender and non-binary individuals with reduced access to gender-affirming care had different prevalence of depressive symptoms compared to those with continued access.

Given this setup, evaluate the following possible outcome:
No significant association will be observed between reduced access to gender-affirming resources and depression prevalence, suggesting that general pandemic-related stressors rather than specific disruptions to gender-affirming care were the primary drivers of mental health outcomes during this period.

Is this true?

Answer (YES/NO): NO